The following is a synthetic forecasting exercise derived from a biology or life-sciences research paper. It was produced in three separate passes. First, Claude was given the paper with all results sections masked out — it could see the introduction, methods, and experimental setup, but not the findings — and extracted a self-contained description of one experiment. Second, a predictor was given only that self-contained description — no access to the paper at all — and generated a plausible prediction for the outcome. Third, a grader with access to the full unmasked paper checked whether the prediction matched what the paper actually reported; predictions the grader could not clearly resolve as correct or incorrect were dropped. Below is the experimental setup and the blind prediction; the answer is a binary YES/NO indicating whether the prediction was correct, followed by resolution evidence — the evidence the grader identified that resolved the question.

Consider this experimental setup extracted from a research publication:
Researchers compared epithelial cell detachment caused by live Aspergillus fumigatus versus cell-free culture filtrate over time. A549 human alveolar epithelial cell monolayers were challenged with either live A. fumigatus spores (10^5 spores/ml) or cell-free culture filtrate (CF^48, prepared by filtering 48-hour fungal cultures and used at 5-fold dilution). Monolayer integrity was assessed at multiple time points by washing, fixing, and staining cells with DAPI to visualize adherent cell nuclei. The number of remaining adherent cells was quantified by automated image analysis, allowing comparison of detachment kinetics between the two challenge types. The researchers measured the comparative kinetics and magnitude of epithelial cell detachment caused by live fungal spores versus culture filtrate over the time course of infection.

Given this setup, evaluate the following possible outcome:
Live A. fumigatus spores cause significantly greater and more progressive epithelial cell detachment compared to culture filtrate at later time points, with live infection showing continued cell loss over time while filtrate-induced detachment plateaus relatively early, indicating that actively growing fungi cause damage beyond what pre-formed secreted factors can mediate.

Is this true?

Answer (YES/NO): NO